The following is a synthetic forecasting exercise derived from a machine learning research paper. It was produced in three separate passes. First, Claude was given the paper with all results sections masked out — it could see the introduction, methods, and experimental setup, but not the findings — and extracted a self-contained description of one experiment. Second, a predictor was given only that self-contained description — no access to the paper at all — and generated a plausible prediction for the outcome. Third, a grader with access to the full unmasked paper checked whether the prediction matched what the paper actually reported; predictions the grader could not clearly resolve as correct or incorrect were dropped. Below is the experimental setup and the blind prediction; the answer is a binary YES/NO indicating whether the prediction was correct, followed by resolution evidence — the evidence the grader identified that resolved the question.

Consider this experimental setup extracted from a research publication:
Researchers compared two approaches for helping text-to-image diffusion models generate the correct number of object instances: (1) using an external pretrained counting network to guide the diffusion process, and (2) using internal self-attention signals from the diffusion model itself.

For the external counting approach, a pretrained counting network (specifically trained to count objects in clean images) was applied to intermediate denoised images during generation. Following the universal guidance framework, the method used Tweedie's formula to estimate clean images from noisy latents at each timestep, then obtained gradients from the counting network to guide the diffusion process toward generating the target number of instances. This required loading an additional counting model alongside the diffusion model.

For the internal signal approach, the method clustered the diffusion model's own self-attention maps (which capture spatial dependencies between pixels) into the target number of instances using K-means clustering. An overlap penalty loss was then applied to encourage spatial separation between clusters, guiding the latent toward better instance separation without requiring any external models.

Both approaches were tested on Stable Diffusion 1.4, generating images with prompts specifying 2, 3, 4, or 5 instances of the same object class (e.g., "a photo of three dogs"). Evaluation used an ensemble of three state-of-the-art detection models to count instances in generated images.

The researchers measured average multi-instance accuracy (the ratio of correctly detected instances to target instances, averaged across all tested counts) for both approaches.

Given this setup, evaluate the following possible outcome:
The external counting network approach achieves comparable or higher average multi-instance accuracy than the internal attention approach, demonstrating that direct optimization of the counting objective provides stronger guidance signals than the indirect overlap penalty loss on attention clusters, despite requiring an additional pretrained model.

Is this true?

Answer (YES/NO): NO